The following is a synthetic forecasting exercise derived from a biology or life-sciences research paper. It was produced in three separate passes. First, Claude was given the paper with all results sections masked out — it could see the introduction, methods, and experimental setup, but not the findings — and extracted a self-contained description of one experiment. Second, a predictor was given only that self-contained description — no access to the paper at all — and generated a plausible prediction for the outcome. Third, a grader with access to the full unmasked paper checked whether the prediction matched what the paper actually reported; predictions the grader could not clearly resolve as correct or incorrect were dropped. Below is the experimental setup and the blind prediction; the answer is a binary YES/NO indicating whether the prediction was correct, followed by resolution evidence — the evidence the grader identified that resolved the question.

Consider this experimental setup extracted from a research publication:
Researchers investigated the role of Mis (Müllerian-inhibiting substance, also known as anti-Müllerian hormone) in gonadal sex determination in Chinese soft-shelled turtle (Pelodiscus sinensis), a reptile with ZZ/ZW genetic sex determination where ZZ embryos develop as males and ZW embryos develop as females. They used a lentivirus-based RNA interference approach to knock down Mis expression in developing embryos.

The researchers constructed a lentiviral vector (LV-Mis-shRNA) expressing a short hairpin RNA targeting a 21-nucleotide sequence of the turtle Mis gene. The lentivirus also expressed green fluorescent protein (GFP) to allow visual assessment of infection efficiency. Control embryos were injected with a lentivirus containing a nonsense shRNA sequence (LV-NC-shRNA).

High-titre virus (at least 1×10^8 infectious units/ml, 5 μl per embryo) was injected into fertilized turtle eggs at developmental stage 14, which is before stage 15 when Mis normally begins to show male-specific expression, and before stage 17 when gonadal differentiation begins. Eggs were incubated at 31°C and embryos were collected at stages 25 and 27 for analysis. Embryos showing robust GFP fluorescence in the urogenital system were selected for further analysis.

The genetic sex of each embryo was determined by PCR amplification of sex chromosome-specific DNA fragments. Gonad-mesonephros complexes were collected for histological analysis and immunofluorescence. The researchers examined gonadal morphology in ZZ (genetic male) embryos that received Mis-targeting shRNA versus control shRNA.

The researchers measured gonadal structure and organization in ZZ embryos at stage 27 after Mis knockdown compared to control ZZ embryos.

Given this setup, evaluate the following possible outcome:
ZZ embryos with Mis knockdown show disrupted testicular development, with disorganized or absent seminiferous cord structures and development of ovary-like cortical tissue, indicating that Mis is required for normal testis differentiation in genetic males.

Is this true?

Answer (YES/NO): YES